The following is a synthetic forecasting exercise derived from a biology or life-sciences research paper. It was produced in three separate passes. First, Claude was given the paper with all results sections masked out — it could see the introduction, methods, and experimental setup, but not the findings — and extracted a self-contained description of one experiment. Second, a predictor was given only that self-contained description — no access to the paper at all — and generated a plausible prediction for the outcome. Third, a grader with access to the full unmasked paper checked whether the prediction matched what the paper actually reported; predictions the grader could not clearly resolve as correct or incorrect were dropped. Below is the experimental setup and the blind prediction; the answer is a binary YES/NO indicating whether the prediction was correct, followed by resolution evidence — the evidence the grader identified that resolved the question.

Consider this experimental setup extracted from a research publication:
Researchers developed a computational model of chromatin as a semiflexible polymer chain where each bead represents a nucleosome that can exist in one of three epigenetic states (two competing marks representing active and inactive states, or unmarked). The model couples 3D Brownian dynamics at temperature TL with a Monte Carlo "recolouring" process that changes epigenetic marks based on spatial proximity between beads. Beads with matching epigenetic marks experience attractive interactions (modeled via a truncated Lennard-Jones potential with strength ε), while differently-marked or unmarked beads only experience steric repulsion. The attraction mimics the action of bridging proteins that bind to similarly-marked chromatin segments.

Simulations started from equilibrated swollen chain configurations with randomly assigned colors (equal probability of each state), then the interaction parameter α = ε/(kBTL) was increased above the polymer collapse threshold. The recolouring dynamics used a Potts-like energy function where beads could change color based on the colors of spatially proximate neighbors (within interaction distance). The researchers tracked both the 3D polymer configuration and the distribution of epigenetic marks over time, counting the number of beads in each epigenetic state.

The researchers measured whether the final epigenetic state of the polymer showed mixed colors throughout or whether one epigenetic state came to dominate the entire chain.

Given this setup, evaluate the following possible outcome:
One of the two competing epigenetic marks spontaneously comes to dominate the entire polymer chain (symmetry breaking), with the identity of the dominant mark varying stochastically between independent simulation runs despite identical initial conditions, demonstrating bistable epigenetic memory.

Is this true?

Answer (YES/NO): YES